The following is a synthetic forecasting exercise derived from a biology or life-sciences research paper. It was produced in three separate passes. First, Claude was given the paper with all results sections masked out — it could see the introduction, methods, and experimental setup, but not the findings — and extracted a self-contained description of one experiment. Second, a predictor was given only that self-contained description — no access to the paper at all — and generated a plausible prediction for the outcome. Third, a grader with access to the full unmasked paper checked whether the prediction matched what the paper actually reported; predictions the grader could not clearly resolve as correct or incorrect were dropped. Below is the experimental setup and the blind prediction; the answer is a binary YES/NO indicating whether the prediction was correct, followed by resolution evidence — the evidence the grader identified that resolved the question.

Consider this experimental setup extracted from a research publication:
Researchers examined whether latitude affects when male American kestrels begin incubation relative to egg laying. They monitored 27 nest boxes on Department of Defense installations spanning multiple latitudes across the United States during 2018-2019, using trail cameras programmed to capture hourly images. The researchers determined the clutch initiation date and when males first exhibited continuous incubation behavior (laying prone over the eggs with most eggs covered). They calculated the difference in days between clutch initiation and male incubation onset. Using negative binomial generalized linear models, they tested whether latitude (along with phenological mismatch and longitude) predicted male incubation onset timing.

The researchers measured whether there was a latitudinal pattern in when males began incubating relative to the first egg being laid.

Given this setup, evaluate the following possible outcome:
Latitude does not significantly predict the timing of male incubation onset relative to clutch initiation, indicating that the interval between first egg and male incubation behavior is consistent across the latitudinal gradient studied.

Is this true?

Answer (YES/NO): NO